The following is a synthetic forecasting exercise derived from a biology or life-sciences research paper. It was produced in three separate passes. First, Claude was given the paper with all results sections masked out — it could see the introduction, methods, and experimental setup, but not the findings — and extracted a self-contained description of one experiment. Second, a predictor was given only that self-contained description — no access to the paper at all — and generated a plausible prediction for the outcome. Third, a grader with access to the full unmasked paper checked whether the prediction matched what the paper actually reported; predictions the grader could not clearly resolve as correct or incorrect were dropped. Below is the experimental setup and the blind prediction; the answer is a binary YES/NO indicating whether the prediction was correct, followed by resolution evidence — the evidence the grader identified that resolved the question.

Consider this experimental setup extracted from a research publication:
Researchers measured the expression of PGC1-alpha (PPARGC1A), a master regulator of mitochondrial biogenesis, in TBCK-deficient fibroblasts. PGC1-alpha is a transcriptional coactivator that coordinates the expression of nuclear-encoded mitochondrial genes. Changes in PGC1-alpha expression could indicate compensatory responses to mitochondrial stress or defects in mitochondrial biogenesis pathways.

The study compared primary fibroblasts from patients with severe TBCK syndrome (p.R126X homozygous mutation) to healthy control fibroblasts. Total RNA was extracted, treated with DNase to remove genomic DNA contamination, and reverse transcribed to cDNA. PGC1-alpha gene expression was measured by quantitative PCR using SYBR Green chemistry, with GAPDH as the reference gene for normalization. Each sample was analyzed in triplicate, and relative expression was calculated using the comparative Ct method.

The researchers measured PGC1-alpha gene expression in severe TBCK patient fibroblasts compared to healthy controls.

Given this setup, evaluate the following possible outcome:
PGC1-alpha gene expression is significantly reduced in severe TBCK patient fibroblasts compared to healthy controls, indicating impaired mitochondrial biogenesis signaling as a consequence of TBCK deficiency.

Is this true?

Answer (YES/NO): YES